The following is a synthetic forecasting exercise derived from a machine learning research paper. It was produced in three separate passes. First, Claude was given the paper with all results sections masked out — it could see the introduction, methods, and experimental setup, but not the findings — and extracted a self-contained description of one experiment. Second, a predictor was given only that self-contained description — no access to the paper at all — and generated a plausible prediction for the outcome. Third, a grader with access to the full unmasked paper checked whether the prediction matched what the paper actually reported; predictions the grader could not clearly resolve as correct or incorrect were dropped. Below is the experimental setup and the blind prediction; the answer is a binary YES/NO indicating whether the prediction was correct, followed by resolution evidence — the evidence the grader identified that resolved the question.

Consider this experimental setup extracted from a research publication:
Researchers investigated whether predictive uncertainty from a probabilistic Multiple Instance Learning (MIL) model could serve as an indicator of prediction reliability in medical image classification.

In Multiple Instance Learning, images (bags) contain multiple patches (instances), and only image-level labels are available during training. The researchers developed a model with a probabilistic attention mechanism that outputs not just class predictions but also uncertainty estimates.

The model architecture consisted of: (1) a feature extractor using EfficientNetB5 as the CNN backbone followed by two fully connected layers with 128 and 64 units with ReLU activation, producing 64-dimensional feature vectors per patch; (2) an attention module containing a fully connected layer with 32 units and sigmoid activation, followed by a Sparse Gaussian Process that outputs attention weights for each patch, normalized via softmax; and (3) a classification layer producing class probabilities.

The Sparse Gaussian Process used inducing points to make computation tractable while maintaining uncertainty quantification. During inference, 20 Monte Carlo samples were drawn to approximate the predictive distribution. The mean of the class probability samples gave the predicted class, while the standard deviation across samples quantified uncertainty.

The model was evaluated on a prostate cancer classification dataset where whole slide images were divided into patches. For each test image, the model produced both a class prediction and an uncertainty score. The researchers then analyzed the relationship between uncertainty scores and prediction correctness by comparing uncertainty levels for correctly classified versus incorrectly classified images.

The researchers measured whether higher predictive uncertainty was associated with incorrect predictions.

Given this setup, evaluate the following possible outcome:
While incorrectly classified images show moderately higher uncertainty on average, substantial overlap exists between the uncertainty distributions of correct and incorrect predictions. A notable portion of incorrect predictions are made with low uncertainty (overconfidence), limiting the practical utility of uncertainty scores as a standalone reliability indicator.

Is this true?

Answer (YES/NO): NO